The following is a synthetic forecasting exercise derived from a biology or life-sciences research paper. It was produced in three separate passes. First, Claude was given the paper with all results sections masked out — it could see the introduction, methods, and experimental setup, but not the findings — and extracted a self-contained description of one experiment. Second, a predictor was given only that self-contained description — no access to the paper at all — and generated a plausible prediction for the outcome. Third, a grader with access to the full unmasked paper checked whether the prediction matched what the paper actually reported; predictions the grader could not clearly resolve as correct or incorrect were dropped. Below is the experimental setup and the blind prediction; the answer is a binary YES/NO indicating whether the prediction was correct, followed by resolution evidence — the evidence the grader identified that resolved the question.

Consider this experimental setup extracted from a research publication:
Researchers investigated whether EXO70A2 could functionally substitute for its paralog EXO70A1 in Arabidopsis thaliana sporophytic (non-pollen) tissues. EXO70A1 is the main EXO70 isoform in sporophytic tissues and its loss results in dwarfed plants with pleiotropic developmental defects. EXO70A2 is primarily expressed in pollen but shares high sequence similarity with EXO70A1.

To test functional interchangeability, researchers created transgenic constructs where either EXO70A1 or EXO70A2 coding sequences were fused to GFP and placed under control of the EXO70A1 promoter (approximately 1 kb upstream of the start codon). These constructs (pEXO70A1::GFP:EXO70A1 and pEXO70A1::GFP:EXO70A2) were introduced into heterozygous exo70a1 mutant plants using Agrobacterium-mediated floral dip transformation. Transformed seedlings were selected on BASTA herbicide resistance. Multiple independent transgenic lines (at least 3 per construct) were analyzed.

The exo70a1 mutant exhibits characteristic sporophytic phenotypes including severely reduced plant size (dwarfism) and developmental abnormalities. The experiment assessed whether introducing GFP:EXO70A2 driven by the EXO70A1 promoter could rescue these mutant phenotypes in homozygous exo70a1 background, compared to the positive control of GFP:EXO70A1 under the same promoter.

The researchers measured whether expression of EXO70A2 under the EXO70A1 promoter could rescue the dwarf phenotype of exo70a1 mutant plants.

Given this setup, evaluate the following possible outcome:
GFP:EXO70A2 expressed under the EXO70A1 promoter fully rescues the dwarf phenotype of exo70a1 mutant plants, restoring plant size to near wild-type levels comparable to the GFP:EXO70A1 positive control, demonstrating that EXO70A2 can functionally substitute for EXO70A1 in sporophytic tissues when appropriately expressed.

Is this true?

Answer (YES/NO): YES